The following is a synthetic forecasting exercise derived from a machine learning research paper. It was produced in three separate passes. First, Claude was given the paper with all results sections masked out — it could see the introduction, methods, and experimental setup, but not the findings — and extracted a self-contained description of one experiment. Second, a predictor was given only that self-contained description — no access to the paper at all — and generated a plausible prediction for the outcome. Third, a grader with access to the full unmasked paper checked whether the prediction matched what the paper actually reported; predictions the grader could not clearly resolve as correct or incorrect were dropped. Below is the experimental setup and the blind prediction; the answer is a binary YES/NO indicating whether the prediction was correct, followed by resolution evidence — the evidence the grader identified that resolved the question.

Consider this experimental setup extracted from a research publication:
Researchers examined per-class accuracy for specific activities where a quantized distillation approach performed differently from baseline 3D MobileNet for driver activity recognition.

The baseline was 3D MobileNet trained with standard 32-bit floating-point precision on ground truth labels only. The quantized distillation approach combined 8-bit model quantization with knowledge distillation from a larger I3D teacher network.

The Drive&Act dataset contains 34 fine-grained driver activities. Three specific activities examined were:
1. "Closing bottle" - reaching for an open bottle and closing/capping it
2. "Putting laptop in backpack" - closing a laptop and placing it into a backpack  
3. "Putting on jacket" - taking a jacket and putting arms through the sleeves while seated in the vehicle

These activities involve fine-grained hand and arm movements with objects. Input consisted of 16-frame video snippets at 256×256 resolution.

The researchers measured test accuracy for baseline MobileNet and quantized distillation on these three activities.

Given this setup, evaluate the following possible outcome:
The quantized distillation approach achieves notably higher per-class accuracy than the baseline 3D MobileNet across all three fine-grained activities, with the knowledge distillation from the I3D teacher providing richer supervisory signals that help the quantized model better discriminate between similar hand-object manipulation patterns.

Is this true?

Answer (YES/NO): NO